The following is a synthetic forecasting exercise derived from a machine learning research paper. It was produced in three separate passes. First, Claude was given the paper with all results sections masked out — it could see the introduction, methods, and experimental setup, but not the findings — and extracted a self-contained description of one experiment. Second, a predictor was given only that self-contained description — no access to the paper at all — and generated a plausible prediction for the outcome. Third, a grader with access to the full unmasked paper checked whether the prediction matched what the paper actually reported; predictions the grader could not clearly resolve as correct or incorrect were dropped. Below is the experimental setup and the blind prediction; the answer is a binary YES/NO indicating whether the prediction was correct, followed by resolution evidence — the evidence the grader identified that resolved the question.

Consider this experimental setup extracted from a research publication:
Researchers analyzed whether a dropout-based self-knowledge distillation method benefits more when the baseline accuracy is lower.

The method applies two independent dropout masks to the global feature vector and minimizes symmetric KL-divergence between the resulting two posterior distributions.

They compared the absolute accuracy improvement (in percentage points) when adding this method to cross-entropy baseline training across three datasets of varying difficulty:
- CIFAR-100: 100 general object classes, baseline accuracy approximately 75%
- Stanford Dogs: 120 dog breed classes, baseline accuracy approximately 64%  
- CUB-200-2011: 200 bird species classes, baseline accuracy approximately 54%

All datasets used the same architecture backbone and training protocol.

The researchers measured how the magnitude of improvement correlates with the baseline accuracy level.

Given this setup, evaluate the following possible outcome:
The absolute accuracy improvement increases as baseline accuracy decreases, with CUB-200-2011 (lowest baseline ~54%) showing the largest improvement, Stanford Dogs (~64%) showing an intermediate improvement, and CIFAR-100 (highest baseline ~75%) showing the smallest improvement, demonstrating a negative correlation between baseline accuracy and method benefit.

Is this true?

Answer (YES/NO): YES